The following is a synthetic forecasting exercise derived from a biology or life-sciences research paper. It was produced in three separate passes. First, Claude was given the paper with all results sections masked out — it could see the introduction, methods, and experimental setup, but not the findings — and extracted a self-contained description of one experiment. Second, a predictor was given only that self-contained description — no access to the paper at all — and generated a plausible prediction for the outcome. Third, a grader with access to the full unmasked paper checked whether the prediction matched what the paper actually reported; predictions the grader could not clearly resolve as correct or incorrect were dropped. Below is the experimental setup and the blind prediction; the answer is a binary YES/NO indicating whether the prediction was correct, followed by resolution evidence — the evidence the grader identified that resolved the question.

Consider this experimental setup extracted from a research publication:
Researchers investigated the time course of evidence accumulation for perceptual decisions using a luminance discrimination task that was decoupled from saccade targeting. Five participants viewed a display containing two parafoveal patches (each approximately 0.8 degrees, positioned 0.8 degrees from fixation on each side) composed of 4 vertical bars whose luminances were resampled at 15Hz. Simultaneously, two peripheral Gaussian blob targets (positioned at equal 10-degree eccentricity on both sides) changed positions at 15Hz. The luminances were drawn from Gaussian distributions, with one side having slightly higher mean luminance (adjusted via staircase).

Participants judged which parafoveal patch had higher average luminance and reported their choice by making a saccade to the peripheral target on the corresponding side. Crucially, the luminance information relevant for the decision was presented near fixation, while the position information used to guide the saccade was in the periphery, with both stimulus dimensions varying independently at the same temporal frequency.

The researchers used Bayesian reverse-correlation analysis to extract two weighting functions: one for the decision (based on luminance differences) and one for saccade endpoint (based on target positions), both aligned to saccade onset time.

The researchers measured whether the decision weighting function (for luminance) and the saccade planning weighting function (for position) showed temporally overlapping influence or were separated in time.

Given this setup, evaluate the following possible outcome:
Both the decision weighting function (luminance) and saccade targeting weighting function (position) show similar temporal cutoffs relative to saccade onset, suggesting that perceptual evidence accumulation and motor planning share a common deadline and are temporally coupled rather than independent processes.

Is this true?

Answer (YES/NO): NO